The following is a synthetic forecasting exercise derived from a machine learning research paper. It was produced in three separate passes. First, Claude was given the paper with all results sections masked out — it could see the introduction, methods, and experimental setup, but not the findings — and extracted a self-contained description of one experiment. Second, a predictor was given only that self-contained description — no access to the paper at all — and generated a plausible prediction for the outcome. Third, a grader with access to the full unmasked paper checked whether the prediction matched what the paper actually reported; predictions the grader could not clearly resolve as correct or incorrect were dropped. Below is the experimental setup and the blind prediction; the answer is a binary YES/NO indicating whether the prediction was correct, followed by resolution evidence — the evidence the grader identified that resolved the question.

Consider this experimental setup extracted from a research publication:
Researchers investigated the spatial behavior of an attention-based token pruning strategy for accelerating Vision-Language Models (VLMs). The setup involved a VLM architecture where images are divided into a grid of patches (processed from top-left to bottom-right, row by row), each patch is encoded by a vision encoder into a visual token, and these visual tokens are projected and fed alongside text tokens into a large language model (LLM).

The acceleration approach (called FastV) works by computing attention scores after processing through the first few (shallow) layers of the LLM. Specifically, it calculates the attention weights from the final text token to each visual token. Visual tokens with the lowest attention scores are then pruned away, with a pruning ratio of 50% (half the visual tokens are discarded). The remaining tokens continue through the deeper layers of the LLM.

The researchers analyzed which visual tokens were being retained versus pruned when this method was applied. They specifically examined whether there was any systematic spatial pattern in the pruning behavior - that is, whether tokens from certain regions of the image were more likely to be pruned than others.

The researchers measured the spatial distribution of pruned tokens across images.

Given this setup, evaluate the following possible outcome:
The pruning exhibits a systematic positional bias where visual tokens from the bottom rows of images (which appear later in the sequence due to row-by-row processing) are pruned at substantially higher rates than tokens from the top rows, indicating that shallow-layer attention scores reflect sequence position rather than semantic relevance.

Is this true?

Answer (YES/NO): NO